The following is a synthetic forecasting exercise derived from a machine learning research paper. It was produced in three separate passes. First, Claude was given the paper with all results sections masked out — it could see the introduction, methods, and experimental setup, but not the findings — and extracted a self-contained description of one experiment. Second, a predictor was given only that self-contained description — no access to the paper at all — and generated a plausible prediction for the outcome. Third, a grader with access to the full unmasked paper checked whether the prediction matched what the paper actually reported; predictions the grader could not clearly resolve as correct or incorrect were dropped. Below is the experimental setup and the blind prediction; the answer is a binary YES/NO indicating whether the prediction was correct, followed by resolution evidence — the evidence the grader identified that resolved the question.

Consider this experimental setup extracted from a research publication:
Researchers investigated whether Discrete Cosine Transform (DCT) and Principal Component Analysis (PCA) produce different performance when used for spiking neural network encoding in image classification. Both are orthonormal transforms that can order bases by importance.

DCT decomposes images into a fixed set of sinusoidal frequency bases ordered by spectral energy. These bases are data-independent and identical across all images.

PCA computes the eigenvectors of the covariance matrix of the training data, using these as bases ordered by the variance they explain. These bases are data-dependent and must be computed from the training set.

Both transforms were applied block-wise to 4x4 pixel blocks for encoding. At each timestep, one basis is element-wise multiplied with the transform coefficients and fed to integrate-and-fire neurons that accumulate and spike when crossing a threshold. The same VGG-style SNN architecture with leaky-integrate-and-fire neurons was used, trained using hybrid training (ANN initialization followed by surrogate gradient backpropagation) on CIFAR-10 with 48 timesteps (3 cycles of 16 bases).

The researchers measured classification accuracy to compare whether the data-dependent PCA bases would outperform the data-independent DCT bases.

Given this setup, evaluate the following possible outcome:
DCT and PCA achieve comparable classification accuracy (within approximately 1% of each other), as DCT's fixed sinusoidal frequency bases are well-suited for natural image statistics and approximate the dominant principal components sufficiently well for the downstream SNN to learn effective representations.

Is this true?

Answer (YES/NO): YES